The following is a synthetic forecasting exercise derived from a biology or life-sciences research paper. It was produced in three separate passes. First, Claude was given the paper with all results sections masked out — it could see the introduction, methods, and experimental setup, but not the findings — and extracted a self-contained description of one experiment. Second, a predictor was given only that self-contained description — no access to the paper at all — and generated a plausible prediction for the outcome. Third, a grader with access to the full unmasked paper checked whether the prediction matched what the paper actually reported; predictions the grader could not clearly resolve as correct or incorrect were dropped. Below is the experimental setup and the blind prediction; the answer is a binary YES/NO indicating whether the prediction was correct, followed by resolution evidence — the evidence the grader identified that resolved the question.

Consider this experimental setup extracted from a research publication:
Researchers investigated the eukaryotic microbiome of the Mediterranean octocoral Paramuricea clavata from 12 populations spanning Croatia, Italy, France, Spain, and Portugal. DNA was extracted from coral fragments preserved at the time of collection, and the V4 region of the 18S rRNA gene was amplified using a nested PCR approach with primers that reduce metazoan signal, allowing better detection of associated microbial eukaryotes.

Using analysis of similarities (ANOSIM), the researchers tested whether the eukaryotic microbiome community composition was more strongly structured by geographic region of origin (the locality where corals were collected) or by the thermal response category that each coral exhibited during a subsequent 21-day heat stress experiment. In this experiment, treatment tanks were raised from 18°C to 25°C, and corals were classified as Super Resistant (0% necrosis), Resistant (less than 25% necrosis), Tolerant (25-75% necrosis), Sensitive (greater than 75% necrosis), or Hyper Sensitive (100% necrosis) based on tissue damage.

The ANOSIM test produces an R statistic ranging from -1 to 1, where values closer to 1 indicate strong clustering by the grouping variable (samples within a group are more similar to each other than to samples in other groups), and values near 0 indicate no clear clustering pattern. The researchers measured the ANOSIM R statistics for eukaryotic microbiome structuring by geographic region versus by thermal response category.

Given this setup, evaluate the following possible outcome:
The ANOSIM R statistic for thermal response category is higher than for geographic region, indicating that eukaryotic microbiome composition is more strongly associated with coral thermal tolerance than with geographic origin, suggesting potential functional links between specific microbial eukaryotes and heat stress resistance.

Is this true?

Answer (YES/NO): NO